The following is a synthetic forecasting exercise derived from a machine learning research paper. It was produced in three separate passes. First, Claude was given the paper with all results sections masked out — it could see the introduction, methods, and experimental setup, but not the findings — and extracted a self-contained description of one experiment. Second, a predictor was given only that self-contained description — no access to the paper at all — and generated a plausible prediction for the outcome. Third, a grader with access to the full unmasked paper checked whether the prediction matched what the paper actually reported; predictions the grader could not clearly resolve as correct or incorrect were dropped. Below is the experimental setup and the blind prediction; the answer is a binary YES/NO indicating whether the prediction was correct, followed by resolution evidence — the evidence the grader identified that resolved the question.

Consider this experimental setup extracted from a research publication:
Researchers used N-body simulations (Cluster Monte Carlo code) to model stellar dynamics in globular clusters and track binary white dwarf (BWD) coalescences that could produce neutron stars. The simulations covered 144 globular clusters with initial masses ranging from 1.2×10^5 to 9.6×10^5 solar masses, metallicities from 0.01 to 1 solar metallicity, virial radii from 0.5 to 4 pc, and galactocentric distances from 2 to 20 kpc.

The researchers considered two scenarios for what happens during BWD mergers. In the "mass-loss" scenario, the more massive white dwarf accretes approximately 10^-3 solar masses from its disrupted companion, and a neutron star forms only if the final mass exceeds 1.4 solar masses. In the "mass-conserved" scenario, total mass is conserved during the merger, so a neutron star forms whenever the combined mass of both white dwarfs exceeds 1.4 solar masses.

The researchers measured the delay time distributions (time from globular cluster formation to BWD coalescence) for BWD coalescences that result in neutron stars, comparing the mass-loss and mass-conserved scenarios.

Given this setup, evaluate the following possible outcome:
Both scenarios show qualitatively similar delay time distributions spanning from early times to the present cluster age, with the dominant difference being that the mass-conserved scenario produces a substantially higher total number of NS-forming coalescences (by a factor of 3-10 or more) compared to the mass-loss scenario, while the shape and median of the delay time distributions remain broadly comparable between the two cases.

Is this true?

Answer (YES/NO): NO